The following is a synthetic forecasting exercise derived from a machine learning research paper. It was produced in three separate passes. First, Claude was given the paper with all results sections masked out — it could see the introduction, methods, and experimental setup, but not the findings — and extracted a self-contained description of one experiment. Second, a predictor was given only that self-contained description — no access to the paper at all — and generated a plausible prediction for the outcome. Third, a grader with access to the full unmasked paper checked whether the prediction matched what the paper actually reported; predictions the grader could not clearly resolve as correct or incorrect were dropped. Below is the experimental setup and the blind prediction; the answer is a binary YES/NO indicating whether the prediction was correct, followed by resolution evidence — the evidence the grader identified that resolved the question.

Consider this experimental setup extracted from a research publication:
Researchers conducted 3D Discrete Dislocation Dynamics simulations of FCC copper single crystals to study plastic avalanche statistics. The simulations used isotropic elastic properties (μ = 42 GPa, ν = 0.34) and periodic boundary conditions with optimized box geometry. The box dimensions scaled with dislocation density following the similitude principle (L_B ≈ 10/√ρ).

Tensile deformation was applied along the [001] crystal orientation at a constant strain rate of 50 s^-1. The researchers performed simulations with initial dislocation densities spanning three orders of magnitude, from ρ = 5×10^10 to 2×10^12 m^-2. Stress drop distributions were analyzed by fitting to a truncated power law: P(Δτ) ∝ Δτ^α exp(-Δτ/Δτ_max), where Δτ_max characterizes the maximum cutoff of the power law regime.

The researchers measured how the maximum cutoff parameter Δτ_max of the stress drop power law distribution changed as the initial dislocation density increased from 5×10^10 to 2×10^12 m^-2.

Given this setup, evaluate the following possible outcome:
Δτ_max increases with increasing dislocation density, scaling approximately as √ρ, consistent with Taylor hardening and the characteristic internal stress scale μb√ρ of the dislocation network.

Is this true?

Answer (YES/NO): NO